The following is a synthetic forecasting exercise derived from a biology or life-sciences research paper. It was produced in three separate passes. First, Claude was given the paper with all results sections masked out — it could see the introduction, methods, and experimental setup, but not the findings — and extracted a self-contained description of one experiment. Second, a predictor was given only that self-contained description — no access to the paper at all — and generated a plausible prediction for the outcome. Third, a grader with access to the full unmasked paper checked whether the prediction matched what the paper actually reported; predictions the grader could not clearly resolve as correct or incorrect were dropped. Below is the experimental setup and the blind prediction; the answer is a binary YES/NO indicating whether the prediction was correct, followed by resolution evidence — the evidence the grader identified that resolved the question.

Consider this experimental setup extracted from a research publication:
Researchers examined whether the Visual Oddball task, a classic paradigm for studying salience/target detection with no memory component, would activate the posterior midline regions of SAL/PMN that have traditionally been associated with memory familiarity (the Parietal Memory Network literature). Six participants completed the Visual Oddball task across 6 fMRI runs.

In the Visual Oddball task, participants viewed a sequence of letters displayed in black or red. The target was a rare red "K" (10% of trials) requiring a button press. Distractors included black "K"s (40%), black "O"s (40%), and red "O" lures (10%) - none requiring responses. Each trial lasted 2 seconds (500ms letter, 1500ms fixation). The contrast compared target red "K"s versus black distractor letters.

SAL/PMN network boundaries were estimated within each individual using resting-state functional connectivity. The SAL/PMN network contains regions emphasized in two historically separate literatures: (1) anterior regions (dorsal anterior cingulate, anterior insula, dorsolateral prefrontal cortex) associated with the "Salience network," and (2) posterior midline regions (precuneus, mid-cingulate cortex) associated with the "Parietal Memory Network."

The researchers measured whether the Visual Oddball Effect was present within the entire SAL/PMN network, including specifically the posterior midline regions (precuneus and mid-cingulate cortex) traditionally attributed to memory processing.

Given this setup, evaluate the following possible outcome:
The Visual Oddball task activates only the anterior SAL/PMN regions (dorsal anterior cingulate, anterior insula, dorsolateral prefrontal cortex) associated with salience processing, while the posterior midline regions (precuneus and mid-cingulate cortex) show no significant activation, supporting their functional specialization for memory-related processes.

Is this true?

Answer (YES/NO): NO